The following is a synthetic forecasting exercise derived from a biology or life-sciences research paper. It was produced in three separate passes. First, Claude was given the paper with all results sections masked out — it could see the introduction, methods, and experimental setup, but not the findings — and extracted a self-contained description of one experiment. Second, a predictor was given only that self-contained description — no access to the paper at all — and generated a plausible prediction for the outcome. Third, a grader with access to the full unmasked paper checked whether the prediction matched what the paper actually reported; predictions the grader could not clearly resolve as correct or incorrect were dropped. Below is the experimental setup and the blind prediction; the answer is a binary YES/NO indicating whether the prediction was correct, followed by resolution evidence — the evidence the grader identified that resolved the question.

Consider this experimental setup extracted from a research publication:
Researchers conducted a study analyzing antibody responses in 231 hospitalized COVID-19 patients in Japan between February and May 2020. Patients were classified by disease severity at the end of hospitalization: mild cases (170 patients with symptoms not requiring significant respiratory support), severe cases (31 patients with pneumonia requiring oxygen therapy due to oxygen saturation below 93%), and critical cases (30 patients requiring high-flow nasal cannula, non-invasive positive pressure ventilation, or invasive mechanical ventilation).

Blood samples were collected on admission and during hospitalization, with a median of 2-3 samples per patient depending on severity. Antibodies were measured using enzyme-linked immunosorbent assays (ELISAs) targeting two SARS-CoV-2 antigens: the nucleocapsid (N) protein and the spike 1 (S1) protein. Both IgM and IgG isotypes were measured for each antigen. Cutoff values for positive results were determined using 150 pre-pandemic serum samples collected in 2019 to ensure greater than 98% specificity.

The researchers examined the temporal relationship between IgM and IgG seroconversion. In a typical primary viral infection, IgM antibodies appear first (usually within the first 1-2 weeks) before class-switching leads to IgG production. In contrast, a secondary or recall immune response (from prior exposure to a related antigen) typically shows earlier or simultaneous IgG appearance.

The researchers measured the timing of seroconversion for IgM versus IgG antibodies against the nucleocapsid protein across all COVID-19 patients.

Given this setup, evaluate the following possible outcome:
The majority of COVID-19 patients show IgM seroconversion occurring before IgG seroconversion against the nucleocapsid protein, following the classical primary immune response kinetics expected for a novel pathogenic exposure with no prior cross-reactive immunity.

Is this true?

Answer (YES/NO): NO